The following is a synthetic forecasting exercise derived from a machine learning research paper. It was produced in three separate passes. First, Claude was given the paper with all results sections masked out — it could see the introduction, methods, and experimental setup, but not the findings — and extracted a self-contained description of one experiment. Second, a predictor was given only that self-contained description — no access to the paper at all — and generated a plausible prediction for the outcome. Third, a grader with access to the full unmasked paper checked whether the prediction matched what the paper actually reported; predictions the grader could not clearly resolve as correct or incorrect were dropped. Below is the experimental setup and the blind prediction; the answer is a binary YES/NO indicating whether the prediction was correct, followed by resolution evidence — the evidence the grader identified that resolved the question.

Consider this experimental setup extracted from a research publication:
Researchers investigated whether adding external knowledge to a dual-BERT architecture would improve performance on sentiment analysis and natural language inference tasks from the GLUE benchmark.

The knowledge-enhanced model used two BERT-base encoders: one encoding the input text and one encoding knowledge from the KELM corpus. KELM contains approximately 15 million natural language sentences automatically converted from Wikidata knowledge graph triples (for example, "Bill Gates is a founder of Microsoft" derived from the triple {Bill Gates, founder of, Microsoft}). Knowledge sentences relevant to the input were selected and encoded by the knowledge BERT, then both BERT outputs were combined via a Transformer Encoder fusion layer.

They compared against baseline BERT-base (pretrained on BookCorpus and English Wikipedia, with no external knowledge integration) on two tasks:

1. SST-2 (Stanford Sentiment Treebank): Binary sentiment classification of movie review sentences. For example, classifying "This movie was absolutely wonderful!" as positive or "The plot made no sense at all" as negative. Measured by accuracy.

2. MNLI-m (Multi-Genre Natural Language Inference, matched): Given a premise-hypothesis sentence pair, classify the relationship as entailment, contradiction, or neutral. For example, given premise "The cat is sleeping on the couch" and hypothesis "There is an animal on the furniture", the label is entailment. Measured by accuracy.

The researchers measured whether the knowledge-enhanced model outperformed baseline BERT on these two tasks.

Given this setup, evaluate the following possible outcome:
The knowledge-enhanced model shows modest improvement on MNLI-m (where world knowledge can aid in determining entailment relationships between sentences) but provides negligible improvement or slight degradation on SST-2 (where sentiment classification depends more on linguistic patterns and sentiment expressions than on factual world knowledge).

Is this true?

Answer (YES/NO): NO